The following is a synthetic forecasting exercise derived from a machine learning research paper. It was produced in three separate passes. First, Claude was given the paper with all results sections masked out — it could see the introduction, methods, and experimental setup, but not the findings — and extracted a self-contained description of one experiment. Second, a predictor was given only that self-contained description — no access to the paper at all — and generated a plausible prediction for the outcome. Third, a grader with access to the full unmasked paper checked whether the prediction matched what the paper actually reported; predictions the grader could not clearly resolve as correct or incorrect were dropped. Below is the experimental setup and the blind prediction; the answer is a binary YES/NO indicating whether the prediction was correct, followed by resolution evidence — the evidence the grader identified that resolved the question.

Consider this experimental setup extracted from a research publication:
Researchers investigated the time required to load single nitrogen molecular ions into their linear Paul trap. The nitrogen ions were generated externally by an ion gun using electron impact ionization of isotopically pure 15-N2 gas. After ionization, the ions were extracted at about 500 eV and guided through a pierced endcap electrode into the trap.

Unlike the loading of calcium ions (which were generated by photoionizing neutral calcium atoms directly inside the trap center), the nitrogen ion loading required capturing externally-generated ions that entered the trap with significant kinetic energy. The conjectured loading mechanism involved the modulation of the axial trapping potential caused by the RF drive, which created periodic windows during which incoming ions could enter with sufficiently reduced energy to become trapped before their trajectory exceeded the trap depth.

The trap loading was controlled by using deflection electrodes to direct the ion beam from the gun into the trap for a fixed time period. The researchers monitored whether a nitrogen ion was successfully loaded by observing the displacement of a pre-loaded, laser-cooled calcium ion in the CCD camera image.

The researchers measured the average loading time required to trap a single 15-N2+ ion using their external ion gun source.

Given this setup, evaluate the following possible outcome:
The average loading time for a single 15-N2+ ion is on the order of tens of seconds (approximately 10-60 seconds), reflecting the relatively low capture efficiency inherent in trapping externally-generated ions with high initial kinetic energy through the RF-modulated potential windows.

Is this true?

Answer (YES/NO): YES